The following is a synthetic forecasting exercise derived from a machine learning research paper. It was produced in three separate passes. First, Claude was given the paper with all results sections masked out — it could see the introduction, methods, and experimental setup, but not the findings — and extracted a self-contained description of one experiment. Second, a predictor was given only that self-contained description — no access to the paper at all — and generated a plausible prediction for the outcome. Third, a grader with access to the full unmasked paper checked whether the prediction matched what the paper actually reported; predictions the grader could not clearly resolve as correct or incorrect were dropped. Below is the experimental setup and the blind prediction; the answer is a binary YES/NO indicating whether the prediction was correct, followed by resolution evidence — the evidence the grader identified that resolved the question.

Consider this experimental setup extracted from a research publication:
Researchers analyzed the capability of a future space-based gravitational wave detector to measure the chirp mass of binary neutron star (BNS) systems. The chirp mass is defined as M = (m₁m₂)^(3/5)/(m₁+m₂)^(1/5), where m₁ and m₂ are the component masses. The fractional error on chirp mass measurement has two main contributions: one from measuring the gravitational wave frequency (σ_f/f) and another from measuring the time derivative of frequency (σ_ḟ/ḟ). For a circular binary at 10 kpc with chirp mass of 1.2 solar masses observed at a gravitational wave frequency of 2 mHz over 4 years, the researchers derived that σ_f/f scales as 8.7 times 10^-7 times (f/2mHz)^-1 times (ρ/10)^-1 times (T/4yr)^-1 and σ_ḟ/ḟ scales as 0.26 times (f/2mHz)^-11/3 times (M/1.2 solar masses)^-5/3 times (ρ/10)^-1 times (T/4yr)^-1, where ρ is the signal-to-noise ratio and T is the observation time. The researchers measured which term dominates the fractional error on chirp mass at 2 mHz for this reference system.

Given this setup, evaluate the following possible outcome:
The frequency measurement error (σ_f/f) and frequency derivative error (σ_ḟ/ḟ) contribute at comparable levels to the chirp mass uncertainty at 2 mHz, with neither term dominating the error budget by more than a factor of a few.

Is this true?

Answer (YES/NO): NO